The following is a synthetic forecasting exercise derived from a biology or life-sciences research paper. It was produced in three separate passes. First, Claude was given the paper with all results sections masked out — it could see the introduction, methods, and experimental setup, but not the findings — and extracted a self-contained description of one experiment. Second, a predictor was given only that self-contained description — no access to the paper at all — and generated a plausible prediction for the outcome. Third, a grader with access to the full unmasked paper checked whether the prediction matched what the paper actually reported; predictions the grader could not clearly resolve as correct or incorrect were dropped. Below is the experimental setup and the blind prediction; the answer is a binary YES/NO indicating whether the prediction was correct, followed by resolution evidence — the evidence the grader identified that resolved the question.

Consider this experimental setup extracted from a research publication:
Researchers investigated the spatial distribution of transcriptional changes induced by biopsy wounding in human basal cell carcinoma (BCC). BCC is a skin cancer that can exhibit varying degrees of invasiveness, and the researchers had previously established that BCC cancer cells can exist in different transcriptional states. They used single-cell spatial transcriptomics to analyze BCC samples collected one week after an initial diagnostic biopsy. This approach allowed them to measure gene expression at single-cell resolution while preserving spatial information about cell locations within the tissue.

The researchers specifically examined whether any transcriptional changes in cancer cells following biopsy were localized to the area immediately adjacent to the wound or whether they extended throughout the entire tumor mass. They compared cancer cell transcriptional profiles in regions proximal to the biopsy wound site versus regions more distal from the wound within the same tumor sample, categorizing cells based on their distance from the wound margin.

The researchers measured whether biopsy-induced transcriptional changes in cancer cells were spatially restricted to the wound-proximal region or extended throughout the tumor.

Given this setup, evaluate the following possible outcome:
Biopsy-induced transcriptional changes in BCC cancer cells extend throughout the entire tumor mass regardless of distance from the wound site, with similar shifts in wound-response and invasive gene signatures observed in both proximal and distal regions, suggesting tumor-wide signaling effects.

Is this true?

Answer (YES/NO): NO